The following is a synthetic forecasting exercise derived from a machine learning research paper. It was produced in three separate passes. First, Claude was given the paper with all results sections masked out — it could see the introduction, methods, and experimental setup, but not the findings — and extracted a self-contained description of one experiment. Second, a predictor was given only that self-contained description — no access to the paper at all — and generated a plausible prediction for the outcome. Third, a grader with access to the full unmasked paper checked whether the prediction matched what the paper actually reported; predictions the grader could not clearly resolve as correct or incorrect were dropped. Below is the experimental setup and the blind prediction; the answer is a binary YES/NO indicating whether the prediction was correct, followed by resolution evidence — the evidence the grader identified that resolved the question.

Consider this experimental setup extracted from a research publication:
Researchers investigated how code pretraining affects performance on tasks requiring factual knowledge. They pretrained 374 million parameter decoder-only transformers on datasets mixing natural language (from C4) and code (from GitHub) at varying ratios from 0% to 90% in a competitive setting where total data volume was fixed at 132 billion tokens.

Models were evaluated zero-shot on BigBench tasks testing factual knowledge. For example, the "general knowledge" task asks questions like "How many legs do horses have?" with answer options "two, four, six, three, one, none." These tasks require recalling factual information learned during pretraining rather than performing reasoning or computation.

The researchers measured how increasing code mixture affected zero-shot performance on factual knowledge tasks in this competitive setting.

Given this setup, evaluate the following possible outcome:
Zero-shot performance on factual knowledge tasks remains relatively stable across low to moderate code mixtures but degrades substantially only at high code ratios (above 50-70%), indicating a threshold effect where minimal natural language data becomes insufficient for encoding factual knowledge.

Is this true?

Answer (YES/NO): NO